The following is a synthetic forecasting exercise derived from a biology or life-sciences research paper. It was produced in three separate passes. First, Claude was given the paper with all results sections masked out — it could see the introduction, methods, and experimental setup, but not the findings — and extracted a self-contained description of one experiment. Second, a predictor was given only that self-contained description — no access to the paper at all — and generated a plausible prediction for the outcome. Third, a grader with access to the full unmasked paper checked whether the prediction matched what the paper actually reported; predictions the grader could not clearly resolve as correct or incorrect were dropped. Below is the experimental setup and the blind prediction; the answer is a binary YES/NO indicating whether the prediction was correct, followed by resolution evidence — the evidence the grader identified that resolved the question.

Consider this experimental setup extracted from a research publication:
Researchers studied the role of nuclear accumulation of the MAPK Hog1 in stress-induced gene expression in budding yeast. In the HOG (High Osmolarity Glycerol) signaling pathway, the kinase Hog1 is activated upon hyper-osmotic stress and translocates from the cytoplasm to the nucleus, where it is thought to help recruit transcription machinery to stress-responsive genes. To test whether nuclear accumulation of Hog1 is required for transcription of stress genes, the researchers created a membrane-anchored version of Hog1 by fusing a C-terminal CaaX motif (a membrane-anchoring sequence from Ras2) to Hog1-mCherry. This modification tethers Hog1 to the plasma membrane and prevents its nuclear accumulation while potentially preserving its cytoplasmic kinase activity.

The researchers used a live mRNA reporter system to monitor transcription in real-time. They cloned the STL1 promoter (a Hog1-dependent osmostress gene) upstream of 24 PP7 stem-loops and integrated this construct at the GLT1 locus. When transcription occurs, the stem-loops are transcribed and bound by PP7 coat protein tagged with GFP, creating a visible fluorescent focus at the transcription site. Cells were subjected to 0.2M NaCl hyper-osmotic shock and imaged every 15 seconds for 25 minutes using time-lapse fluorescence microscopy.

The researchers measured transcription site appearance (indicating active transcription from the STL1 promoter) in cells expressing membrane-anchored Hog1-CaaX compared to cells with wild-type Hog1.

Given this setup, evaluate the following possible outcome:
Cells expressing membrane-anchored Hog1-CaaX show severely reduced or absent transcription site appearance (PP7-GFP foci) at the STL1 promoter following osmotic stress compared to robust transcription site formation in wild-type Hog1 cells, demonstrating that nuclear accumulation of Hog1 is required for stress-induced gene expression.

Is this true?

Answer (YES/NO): YES